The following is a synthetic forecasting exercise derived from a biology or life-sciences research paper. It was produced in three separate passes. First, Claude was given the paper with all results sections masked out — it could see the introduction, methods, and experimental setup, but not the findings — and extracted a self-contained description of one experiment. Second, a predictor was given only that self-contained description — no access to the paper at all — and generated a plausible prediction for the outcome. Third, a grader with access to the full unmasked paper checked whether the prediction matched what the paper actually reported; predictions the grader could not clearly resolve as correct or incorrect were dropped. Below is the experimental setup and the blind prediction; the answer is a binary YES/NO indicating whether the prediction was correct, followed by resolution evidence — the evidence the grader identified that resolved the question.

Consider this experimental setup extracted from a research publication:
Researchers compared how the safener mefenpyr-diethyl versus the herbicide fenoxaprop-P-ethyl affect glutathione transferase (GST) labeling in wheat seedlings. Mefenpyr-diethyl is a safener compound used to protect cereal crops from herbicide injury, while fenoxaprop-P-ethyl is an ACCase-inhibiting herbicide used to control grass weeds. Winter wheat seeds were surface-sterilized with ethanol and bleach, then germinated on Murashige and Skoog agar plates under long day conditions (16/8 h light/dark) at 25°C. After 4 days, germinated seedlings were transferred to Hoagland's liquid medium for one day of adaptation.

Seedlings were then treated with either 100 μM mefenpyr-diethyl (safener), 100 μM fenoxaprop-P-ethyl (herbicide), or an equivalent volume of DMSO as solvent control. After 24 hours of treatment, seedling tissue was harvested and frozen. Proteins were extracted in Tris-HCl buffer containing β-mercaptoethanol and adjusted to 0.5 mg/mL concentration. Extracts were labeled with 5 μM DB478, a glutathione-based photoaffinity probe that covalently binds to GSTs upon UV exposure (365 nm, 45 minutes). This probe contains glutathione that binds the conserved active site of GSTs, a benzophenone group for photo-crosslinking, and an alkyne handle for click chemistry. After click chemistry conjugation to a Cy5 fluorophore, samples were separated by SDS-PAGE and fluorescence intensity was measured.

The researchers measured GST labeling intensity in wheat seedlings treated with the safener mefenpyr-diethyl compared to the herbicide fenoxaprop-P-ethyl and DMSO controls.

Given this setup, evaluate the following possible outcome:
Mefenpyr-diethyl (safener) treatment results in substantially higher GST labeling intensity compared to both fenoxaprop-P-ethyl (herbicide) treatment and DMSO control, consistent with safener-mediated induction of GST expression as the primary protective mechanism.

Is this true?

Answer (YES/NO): YES